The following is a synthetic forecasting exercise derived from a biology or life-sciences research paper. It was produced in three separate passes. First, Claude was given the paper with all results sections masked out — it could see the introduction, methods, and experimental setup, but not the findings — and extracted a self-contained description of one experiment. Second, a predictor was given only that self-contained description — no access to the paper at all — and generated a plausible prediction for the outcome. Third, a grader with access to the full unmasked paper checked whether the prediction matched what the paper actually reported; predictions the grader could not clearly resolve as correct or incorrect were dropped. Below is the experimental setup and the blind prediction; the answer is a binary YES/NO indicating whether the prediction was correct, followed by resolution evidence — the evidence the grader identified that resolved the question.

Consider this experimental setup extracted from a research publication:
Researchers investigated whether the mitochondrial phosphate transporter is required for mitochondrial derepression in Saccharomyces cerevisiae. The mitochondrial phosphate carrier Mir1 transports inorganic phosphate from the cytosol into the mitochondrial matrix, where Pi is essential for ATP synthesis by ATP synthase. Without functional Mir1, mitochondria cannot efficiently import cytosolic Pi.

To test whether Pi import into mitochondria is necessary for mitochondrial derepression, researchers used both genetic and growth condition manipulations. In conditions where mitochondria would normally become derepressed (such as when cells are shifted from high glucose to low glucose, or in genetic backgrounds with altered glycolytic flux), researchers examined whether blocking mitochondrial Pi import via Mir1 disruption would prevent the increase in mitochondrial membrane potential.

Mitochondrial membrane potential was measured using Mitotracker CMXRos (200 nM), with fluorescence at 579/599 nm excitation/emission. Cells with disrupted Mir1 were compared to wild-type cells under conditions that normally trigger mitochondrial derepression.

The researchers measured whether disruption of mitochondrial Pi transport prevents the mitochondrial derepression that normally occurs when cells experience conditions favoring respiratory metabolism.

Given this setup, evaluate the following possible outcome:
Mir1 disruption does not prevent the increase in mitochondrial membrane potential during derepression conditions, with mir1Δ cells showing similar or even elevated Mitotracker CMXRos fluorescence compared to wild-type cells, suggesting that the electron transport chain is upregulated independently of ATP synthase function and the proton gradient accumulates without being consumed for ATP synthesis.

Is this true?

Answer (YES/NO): NO